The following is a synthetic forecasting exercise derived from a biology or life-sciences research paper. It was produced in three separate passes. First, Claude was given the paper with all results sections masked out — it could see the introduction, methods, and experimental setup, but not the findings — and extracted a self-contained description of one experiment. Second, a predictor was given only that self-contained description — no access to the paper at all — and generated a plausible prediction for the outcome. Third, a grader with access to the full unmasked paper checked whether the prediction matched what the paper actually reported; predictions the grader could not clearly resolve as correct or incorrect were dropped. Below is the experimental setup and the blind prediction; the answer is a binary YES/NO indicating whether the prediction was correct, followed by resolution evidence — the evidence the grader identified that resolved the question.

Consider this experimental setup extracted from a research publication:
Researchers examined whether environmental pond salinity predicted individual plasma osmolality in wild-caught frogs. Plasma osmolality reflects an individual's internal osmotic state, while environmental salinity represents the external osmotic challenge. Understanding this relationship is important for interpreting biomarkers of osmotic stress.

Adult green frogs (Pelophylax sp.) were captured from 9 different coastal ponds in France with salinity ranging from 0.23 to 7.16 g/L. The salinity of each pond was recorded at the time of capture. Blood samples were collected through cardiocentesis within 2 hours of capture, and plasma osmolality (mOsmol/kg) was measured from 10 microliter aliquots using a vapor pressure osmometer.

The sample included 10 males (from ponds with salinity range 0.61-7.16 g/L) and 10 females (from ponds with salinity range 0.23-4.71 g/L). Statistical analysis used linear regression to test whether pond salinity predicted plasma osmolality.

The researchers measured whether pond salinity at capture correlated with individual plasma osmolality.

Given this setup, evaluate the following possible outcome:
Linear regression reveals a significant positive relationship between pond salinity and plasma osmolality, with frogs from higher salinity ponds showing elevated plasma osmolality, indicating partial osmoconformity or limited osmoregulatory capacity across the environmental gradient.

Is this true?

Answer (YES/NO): NO